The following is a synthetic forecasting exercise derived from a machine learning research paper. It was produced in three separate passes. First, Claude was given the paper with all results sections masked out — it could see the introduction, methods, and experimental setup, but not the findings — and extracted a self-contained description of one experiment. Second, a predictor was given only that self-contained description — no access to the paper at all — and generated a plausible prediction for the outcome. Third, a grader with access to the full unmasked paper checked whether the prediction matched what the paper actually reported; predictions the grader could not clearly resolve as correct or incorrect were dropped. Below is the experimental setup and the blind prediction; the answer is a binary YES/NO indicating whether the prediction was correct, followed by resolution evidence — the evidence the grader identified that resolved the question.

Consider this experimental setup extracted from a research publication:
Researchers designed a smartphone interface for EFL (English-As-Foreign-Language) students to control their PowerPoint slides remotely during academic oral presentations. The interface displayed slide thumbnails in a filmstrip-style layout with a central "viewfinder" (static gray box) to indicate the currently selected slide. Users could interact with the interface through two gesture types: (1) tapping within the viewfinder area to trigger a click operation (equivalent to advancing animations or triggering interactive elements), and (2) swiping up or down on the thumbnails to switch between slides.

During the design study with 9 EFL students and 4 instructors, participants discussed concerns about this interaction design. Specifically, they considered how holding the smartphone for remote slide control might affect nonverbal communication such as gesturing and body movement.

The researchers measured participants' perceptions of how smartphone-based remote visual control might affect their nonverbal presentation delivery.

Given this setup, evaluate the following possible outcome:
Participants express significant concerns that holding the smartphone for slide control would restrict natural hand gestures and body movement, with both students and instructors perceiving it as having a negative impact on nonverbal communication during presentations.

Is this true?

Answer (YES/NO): NO